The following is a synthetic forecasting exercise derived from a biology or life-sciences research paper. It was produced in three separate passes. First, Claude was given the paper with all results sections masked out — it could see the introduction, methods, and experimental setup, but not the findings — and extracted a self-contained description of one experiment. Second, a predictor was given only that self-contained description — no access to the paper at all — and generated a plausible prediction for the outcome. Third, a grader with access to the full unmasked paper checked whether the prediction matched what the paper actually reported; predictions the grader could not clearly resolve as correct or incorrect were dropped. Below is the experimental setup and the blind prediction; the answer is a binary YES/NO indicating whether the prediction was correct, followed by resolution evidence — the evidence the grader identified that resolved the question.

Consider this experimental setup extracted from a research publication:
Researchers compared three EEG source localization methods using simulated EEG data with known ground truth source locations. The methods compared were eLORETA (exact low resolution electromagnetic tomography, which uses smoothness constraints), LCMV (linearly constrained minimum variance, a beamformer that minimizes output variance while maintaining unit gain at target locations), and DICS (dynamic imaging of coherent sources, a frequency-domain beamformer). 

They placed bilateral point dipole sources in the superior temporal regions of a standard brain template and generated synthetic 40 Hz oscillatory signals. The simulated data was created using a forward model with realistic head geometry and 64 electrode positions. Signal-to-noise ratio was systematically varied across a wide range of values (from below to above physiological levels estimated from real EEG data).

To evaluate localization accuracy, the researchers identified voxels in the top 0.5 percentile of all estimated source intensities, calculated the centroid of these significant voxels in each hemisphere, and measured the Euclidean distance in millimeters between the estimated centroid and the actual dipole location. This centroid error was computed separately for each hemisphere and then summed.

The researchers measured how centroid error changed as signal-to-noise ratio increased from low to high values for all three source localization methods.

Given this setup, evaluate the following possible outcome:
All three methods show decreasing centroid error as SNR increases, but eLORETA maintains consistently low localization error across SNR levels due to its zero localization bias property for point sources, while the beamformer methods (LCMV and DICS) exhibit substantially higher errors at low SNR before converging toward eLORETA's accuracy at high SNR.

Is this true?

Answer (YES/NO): NO